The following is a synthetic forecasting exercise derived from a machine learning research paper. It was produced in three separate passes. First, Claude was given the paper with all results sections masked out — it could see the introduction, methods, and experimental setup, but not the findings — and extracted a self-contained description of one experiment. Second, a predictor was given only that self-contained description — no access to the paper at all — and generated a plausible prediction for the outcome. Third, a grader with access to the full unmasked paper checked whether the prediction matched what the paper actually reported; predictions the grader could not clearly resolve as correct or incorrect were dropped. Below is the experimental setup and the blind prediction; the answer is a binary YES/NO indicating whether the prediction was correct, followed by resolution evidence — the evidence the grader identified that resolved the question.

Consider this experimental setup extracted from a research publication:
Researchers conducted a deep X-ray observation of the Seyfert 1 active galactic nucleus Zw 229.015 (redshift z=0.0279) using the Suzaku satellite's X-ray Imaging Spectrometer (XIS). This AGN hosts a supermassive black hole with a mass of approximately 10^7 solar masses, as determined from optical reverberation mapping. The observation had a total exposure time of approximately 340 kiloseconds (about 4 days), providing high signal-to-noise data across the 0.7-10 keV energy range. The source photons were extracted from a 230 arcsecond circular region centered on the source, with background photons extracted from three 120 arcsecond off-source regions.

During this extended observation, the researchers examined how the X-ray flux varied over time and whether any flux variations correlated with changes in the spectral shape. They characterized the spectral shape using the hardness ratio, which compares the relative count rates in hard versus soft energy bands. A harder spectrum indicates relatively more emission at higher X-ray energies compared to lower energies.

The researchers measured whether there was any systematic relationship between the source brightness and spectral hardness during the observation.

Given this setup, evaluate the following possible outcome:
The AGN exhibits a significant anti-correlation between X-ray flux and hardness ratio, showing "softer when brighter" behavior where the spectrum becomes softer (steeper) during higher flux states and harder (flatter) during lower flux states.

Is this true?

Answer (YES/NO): YES